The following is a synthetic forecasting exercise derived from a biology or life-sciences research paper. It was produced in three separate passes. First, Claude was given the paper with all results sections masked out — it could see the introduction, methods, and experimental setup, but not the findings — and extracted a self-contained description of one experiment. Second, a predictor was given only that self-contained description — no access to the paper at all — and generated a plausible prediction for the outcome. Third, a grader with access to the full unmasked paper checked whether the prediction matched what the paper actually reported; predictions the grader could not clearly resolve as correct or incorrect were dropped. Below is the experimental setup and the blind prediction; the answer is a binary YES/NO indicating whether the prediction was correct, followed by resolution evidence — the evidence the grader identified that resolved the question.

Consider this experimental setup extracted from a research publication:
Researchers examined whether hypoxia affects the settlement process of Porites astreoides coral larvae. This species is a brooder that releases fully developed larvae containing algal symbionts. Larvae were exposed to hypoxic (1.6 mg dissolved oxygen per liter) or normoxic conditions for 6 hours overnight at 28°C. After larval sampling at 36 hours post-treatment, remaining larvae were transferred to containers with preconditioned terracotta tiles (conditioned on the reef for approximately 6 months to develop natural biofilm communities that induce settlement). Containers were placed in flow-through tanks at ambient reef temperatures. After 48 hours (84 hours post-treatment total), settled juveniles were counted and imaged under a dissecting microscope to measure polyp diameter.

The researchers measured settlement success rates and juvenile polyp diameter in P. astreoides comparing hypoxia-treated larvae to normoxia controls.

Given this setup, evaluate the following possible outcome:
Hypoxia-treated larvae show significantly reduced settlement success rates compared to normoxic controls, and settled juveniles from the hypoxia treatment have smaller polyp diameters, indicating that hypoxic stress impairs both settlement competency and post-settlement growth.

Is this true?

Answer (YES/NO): YES